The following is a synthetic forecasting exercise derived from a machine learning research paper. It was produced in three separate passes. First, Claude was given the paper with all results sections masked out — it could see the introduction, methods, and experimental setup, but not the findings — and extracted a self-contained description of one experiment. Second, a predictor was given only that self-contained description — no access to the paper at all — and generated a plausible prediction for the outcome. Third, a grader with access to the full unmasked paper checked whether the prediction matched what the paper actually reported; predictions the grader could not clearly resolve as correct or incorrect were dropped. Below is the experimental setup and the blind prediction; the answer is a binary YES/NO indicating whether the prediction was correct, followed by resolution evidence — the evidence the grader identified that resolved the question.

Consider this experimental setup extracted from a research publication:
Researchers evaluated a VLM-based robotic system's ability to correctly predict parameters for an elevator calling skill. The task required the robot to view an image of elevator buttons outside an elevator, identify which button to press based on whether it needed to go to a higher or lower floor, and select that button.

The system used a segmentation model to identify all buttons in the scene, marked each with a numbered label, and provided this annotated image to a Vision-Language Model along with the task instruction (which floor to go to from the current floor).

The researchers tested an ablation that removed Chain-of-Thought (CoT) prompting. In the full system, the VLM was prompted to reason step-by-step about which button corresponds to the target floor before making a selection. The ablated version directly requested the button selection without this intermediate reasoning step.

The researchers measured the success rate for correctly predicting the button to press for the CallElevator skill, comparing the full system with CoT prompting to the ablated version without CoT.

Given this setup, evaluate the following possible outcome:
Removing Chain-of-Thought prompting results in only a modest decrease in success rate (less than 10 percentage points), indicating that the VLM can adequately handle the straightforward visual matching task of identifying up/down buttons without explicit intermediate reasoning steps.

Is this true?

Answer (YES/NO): NO